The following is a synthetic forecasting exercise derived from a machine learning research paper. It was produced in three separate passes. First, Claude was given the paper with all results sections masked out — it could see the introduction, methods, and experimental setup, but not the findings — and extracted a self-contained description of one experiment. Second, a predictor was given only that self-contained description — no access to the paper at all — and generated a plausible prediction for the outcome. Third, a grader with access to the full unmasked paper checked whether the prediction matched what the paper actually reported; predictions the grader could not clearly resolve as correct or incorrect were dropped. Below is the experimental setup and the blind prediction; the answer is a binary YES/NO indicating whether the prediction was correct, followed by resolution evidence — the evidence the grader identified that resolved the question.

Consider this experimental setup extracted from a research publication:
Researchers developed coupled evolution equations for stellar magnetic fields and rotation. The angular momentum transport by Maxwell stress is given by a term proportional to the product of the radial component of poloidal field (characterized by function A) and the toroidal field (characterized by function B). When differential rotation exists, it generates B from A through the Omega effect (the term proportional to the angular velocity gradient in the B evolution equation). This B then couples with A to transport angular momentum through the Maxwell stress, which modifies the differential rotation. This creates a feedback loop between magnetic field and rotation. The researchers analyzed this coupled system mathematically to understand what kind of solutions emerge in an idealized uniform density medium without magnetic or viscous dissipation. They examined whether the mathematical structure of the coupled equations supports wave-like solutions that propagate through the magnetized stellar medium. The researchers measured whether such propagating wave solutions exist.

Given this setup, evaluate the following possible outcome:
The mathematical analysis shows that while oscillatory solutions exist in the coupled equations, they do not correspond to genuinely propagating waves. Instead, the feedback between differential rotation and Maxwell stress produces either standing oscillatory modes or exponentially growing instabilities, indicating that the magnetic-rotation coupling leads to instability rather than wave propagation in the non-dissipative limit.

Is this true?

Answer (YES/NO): NO